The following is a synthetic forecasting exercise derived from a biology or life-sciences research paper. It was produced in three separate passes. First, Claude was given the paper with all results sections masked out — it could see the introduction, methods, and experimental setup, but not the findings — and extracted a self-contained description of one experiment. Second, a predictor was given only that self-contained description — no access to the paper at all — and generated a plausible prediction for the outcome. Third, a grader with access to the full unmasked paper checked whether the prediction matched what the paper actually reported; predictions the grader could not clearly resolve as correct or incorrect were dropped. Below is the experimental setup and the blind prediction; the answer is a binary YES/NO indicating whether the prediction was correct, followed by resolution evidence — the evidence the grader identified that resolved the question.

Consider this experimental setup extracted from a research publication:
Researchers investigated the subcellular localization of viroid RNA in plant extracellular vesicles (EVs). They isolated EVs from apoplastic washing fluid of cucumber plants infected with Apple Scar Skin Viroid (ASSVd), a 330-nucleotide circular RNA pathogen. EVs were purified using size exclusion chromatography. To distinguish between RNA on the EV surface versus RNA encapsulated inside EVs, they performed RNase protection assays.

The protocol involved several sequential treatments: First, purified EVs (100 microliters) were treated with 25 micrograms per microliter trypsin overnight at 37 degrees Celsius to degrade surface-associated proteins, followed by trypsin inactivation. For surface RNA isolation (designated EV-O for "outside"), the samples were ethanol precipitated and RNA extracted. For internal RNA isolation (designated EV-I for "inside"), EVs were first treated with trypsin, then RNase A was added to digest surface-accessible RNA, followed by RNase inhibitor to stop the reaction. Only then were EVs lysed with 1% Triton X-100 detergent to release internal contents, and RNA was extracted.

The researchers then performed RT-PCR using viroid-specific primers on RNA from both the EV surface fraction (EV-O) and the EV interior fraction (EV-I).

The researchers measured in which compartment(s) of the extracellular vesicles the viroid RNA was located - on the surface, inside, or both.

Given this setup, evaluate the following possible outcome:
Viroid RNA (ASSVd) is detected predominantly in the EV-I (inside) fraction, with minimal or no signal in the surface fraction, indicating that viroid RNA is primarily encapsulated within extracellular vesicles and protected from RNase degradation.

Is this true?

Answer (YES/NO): NO